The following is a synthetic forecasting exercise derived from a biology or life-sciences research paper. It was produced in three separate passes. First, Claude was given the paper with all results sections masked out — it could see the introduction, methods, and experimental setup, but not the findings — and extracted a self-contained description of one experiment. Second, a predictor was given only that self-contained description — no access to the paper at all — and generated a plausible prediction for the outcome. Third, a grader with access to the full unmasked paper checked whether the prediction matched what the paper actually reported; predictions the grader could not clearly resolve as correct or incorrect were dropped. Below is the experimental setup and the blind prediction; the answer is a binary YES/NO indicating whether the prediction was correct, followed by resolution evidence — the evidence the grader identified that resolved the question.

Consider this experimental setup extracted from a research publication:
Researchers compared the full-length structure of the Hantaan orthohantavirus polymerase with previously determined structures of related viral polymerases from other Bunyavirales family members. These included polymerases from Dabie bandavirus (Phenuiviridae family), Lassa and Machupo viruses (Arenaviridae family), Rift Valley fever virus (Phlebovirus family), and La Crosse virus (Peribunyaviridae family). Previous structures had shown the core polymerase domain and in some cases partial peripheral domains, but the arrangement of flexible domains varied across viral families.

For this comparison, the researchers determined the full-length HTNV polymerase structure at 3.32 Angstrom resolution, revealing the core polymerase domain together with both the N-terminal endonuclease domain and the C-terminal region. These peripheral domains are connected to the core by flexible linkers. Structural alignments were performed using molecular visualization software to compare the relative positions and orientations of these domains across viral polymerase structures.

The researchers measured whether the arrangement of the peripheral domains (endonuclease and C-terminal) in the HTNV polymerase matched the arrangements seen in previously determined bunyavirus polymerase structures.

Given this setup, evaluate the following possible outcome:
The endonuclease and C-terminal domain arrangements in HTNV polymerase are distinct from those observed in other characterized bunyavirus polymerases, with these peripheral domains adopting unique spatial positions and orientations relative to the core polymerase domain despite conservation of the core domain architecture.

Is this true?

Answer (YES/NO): YES